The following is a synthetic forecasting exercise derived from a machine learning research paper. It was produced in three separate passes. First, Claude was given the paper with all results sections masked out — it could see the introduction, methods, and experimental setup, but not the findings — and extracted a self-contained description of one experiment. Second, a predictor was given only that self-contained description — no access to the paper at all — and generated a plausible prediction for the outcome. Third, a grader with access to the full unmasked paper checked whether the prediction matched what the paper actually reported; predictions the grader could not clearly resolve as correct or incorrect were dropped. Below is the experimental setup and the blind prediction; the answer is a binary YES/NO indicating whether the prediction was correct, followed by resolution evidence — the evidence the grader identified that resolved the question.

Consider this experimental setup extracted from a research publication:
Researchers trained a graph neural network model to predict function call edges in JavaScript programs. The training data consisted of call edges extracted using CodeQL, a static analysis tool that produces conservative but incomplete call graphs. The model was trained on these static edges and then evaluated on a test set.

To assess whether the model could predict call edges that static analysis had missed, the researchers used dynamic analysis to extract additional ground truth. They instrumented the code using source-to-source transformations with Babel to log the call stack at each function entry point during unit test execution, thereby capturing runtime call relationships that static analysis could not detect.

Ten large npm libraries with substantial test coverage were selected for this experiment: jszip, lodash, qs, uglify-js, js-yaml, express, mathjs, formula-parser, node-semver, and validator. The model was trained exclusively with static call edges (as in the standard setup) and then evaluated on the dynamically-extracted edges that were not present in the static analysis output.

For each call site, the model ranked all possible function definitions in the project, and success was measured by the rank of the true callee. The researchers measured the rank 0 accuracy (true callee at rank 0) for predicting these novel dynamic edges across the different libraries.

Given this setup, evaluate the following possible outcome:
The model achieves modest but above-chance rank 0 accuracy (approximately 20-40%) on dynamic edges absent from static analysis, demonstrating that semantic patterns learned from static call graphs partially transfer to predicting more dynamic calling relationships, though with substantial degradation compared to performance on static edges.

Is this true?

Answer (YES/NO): NO